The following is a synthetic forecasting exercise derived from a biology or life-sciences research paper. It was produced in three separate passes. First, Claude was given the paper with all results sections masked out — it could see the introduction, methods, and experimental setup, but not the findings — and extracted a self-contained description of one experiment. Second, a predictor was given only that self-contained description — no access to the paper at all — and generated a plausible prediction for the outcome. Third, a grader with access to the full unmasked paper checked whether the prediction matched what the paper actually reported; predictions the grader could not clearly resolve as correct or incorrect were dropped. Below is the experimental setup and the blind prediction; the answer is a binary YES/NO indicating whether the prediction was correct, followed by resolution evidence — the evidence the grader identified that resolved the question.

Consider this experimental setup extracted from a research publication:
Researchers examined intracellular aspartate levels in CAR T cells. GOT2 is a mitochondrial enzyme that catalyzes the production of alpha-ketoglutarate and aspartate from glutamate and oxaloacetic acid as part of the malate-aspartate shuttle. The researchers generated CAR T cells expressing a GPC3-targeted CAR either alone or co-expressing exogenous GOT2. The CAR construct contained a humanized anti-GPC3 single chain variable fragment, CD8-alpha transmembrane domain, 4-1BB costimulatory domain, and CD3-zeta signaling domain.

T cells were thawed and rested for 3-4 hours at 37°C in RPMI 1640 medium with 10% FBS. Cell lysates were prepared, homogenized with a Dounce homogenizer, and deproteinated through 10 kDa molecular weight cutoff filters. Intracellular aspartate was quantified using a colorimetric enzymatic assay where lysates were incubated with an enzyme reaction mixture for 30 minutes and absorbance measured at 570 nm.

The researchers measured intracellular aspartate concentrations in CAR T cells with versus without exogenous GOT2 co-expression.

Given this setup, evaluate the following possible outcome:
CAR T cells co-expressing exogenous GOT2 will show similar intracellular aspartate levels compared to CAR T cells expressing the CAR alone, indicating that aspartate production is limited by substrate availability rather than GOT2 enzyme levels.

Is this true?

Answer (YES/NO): NO